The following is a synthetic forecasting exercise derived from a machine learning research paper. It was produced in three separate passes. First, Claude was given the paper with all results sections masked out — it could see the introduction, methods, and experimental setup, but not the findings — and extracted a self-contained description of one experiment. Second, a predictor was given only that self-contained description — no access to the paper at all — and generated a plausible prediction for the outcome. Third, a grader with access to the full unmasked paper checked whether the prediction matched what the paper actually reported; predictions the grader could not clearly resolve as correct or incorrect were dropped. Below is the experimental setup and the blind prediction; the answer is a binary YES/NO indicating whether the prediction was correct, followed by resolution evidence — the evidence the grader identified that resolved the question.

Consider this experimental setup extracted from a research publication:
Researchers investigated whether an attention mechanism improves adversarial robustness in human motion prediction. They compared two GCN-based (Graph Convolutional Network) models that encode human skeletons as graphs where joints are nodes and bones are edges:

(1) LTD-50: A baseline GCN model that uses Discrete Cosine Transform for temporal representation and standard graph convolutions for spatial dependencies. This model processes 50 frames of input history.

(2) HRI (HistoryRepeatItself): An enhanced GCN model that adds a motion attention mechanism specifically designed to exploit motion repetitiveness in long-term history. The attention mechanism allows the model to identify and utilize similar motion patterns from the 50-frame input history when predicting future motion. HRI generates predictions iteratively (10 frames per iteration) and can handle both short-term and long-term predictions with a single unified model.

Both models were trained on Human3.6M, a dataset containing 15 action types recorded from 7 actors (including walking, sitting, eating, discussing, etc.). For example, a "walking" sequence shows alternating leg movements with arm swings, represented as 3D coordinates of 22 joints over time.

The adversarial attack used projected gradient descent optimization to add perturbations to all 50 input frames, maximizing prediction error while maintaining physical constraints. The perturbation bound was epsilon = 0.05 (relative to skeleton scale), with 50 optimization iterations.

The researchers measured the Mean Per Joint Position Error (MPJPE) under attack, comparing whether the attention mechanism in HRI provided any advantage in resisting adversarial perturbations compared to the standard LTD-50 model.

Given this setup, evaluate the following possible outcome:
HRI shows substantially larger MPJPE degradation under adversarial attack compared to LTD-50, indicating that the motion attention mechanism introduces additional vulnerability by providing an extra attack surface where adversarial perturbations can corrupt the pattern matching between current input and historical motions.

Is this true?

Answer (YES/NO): YES